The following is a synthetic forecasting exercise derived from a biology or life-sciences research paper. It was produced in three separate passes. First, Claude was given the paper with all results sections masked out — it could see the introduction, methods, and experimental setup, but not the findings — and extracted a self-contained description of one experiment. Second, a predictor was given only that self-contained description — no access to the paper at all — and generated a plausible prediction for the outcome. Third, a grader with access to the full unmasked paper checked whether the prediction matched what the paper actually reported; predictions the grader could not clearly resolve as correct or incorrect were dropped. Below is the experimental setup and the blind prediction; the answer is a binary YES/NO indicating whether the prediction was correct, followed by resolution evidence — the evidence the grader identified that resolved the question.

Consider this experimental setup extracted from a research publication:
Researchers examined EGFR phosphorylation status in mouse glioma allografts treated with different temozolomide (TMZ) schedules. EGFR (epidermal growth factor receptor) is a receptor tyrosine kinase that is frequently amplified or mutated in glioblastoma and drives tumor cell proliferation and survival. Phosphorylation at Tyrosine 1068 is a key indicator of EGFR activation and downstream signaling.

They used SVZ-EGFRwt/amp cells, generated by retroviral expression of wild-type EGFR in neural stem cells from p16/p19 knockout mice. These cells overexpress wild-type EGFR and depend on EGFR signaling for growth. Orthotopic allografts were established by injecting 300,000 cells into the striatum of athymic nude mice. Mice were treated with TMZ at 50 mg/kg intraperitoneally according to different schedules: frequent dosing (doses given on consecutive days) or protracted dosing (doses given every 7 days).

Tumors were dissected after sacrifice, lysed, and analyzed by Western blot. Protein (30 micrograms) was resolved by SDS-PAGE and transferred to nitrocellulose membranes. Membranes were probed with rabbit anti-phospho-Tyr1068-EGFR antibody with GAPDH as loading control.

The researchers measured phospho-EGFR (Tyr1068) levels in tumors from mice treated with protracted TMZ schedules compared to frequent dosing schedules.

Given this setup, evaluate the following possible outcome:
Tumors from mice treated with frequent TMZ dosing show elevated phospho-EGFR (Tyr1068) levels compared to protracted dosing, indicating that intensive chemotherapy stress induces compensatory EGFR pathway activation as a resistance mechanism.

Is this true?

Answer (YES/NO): YES